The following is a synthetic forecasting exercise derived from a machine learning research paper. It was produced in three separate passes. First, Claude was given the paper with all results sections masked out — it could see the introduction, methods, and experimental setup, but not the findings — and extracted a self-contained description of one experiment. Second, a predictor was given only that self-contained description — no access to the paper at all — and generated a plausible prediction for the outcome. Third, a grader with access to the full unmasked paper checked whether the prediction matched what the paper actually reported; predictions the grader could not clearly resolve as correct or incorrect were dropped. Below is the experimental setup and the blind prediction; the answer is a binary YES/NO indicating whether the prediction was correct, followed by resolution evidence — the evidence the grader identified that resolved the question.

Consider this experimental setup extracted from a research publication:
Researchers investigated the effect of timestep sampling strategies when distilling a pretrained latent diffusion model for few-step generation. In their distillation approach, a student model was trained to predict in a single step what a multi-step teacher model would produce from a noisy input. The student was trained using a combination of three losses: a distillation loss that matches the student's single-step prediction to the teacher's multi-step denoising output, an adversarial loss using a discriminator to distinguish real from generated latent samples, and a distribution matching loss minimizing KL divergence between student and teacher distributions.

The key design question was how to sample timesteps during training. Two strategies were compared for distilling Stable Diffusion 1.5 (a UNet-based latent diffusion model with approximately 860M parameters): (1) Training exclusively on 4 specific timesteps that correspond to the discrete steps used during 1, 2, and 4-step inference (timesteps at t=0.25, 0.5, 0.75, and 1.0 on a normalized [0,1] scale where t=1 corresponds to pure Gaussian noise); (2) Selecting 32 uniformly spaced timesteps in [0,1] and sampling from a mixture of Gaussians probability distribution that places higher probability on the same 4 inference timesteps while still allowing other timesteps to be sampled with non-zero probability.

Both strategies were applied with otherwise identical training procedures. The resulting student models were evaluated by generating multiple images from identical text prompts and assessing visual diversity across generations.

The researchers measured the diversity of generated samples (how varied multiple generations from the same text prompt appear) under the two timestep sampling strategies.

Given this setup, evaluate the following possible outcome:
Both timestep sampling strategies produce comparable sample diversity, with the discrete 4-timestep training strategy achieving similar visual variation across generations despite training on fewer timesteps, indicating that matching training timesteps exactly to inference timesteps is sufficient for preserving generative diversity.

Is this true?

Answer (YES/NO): NO